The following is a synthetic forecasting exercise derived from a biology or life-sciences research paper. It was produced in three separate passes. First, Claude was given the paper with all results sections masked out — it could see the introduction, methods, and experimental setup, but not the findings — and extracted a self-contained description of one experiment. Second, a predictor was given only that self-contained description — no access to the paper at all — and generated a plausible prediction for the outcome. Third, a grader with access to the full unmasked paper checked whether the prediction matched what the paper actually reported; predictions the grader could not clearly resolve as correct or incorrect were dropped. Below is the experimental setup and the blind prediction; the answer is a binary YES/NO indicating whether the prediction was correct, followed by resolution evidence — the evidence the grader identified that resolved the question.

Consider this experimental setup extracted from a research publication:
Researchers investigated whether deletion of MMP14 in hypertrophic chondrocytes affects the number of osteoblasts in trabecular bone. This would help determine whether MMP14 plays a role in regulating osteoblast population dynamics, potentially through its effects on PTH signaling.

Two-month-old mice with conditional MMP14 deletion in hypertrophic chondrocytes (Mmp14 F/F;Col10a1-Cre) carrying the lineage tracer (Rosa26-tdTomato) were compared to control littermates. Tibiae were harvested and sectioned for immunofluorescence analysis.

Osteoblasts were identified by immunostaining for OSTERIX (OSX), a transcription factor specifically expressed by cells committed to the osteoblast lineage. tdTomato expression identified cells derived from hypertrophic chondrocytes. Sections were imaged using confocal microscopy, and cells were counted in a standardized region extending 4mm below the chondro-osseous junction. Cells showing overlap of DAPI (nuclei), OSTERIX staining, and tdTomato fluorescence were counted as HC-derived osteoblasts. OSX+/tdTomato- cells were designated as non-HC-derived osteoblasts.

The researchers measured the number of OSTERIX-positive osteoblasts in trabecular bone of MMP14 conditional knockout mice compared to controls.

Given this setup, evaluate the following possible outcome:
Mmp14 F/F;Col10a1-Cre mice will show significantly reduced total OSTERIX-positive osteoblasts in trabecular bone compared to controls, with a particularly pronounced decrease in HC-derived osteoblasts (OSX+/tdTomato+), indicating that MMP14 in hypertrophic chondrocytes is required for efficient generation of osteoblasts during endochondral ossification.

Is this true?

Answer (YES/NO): NO